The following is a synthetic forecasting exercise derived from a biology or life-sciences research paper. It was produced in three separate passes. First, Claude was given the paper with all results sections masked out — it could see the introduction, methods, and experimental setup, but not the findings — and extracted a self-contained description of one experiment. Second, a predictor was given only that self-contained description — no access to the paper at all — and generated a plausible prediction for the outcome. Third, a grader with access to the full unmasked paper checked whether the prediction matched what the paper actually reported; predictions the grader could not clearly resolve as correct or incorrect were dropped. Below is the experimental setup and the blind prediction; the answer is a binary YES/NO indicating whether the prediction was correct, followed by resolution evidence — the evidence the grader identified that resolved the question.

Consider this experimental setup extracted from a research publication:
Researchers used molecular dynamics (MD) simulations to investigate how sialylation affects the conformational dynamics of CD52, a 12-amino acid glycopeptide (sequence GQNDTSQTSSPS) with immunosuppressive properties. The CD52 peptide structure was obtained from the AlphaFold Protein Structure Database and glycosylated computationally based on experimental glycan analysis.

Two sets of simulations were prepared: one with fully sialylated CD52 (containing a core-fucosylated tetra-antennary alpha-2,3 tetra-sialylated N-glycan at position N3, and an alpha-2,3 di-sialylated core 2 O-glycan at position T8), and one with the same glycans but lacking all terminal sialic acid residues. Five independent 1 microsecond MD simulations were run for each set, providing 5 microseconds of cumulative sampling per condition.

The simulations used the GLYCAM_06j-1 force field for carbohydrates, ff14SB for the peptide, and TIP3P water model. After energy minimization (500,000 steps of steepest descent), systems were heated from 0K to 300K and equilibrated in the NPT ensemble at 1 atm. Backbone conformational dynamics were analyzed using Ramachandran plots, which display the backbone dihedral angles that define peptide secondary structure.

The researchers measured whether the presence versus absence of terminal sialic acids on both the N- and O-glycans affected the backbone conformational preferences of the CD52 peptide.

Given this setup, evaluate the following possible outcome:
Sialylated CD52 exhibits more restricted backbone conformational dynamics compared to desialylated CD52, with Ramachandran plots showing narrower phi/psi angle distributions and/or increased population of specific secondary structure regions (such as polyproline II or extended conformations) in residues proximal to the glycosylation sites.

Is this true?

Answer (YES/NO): NO